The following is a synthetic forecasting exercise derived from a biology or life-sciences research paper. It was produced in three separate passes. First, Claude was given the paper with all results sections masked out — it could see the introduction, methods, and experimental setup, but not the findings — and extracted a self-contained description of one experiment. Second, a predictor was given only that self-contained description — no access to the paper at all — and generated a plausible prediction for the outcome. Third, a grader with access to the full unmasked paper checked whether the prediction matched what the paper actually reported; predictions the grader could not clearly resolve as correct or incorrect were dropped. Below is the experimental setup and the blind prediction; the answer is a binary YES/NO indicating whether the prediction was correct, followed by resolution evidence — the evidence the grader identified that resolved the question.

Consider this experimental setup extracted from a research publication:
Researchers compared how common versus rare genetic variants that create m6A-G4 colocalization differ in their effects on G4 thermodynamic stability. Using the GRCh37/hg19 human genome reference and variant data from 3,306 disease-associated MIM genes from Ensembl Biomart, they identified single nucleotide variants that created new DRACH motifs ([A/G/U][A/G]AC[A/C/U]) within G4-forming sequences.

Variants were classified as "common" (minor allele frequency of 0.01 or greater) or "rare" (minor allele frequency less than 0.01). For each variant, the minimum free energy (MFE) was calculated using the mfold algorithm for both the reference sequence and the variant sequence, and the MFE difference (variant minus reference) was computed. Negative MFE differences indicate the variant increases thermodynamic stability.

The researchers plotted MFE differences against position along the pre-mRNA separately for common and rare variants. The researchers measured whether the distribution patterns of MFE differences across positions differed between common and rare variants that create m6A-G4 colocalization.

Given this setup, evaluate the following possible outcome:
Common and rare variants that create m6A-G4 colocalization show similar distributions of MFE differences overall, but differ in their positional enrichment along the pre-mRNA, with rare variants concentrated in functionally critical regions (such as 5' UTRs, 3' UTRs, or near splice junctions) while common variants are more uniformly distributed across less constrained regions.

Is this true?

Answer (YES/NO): NO